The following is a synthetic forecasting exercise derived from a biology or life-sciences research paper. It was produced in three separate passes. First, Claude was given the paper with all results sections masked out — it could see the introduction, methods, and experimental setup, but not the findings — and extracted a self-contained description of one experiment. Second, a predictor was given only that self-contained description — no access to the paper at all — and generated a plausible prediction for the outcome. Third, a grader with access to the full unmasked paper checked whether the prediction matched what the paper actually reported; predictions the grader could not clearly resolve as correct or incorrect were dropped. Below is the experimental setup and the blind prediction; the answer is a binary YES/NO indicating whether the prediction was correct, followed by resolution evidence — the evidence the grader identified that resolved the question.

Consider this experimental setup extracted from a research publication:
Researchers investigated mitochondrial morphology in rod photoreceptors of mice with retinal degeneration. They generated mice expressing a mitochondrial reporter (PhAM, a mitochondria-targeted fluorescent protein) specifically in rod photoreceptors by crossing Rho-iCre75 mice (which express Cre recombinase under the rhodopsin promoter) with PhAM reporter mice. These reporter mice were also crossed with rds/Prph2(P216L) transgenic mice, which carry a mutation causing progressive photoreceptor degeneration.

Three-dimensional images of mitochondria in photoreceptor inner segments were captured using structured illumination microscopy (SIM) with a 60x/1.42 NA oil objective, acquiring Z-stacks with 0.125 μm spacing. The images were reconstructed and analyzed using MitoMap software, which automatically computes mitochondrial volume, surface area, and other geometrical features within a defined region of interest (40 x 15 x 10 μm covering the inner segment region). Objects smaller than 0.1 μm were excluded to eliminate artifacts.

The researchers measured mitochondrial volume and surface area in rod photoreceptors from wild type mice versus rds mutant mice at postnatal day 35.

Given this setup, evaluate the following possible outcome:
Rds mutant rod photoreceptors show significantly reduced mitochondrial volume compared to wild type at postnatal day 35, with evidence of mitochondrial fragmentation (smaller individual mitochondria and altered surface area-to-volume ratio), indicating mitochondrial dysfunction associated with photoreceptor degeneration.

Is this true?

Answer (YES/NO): YES